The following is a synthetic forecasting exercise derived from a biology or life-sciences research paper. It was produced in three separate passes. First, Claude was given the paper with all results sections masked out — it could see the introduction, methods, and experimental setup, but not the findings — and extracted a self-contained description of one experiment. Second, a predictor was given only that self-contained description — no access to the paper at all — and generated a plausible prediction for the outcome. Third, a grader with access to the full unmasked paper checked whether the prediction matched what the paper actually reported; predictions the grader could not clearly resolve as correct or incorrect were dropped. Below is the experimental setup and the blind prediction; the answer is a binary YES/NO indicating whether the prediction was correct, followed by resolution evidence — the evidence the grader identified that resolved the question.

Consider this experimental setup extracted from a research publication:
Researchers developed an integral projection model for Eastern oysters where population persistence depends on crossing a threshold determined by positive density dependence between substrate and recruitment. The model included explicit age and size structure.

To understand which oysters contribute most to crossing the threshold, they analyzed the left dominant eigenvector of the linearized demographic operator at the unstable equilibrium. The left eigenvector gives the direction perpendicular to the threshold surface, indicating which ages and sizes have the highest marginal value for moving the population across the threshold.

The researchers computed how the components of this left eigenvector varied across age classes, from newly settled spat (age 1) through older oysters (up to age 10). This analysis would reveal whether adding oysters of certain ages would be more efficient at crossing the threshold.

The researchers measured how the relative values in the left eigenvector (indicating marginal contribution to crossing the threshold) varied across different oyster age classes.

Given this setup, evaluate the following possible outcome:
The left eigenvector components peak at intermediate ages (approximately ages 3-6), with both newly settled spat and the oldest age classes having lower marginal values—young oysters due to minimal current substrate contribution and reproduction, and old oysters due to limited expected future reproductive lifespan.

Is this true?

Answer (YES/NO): NO